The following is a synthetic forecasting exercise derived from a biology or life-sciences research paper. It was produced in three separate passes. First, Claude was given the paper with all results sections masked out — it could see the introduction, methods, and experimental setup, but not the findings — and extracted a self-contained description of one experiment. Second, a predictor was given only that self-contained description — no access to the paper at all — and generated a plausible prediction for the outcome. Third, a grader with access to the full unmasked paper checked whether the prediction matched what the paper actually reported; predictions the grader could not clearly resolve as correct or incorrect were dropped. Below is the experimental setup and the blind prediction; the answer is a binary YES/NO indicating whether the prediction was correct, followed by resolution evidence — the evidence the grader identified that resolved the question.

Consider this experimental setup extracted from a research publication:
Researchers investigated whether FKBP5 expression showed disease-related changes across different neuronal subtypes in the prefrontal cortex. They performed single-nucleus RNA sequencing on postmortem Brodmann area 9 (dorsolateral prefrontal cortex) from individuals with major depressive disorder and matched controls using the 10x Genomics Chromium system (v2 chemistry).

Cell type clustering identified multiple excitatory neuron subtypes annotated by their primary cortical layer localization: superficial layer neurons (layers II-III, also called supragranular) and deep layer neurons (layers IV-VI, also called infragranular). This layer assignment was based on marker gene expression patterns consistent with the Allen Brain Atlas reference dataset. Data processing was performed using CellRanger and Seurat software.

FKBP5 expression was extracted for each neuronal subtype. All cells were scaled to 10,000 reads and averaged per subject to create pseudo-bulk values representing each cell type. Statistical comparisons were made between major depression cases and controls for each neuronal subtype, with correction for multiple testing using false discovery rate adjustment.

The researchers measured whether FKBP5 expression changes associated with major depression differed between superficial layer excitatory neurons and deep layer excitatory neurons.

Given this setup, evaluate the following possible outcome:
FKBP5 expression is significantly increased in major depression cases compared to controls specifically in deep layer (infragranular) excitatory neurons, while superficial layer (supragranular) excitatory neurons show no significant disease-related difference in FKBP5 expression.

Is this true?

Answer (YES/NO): NO